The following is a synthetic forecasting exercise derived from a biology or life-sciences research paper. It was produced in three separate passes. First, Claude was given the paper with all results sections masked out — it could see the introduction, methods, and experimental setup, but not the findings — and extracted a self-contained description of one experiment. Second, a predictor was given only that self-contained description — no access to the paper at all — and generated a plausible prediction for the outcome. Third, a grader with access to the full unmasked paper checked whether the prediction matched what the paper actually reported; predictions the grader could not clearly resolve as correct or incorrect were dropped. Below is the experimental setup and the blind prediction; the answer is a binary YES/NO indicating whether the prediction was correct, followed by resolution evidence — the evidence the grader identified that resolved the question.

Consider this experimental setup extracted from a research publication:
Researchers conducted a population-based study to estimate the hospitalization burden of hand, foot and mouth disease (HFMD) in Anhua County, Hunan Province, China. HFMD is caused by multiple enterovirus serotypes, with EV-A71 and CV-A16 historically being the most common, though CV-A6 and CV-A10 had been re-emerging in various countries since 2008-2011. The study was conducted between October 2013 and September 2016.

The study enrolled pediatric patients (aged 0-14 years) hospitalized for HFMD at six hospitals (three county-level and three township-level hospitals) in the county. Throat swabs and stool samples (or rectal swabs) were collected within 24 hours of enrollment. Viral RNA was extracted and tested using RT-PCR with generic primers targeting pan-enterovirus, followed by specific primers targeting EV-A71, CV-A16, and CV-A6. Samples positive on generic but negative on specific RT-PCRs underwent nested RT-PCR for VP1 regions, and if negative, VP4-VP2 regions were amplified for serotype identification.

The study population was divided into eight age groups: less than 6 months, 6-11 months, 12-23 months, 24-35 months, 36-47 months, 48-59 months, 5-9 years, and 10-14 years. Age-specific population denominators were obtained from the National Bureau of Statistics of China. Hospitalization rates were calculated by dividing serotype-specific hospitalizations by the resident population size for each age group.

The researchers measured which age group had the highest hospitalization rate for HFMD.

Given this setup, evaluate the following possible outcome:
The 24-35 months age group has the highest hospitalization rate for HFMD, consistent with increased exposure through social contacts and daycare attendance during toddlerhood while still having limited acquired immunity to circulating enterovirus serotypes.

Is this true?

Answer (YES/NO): NO